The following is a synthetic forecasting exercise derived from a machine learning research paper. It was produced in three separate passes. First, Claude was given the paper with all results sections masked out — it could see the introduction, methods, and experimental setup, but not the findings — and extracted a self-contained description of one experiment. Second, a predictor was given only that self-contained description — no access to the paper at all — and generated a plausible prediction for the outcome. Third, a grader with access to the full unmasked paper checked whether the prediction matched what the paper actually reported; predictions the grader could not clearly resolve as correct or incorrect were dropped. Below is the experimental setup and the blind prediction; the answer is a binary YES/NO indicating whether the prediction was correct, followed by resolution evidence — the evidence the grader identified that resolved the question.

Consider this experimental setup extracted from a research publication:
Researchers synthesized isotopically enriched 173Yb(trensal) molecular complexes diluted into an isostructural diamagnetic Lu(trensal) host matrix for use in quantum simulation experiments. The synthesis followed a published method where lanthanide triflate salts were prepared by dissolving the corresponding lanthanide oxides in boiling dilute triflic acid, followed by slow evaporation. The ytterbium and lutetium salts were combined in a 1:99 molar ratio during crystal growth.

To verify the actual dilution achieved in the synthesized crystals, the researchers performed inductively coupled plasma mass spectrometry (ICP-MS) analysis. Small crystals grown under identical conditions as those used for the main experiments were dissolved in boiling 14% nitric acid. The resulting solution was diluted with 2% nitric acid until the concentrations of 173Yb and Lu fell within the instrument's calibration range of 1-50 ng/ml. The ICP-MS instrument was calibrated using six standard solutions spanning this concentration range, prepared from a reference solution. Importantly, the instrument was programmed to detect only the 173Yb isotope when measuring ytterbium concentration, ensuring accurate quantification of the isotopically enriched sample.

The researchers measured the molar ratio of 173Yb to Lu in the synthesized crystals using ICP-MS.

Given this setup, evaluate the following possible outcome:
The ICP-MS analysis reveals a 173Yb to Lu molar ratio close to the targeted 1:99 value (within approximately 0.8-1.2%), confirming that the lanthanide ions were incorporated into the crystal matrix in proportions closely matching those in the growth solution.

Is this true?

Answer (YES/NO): YES